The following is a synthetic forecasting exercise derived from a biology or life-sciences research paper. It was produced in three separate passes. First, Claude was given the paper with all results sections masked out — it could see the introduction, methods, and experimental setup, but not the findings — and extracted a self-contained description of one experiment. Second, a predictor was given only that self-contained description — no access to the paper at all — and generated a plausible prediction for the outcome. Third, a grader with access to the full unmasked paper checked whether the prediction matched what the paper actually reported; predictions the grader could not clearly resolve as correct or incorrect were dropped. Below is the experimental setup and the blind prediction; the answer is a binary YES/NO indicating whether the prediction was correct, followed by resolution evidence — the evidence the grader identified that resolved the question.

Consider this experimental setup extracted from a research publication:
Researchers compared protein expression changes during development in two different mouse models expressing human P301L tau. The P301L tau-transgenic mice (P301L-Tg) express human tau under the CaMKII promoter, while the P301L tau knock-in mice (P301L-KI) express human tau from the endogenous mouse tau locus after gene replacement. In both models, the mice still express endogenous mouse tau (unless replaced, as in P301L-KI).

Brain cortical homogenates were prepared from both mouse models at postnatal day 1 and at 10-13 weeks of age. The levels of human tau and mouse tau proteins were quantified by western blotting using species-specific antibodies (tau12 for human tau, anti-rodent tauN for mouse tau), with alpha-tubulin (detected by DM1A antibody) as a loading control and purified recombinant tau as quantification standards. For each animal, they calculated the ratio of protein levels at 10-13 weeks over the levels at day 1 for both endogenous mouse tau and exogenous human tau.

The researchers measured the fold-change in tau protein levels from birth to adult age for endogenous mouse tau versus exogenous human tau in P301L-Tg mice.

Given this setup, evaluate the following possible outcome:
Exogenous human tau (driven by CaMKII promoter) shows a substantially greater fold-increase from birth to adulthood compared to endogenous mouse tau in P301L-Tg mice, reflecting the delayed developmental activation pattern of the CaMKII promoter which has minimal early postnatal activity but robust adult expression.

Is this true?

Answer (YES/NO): YES